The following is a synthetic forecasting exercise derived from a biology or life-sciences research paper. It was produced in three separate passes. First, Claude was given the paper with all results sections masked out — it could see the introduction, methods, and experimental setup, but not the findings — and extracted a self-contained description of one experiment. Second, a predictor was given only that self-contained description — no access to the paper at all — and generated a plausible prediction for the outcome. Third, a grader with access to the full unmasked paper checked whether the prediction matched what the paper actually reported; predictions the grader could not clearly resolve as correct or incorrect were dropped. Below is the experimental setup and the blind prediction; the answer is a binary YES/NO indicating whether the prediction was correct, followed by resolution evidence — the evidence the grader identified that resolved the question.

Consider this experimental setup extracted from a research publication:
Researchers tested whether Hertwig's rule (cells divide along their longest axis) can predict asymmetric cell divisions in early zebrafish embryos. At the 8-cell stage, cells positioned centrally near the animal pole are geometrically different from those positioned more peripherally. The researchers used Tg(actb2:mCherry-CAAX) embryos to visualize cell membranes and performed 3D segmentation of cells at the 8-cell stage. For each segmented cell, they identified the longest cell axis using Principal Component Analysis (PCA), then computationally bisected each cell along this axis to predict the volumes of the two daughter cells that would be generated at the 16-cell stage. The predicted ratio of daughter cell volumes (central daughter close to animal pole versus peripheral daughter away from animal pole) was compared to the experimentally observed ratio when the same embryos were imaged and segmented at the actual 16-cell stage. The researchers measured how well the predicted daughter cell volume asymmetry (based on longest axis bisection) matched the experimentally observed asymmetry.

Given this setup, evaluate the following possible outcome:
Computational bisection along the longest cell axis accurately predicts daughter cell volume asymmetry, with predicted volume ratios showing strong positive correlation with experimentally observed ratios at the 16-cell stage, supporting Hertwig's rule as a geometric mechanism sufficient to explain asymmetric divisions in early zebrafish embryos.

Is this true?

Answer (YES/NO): YES